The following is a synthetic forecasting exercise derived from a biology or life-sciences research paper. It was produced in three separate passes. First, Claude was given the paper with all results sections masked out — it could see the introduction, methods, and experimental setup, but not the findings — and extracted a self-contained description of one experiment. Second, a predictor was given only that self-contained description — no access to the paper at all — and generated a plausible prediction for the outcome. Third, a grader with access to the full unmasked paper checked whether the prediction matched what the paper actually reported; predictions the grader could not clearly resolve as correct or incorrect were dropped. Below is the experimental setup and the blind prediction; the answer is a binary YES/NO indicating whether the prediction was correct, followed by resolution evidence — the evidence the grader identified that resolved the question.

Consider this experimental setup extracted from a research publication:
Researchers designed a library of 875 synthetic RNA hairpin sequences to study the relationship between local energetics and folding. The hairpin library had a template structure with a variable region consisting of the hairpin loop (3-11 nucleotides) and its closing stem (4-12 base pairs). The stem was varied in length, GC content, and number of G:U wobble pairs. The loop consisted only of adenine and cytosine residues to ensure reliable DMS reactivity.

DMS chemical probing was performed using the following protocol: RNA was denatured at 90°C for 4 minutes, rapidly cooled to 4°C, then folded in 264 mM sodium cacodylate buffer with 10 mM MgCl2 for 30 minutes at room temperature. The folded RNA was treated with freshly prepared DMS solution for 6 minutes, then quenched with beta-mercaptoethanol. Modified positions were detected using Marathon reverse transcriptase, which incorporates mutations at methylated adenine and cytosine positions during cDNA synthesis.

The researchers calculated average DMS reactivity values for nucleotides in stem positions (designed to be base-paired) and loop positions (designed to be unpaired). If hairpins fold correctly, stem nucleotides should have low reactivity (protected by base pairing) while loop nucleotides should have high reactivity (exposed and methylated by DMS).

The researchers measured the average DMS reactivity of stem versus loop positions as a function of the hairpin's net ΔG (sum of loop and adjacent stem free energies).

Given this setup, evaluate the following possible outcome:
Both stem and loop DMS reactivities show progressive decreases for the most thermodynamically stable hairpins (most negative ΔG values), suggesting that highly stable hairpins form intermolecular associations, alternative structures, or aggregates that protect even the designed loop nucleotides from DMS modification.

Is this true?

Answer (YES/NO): NO